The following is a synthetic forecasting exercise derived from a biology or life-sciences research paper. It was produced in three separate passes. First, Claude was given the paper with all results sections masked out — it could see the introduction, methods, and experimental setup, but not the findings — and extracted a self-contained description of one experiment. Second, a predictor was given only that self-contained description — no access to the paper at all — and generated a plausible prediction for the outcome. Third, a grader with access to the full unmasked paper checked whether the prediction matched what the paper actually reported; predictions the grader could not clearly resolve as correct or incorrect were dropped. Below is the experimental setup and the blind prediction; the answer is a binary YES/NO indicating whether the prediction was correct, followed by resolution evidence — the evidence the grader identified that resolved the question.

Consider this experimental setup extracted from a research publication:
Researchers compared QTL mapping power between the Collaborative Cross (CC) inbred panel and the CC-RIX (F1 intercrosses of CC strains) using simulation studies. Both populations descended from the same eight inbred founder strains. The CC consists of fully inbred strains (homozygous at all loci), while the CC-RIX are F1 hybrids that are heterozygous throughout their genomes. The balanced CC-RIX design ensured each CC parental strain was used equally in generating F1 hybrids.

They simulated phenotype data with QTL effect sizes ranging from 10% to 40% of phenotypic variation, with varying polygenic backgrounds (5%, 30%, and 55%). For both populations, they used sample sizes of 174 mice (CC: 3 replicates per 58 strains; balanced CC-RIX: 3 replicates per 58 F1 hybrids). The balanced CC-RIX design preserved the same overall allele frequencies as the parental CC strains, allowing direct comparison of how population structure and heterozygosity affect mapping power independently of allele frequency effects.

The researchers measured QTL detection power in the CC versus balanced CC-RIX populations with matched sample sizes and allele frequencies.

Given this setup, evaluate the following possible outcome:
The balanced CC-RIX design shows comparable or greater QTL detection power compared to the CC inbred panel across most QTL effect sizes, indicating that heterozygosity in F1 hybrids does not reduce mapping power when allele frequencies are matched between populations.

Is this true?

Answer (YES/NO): NO